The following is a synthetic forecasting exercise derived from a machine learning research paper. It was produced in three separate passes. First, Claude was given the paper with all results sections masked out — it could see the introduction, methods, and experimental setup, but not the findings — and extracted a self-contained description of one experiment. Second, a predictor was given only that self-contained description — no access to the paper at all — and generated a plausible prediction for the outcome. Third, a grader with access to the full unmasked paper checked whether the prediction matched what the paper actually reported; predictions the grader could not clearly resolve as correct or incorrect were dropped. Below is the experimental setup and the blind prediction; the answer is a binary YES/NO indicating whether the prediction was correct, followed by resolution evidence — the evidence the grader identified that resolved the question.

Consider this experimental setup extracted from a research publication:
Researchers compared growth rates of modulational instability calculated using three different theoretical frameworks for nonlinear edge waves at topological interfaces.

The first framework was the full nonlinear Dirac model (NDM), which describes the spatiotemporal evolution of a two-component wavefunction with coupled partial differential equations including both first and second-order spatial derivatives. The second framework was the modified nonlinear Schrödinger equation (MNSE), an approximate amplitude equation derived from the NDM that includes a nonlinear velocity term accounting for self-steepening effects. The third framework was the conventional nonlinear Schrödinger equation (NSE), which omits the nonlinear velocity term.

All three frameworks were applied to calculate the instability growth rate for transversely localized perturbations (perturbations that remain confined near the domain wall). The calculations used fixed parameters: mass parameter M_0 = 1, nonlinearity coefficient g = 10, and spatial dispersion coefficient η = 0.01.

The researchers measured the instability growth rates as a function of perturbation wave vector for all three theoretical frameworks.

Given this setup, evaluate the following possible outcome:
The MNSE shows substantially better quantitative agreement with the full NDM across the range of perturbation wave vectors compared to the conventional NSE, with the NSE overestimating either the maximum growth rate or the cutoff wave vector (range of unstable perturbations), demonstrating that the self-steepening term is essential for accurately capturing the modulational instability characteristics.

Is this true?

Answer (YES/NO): YES